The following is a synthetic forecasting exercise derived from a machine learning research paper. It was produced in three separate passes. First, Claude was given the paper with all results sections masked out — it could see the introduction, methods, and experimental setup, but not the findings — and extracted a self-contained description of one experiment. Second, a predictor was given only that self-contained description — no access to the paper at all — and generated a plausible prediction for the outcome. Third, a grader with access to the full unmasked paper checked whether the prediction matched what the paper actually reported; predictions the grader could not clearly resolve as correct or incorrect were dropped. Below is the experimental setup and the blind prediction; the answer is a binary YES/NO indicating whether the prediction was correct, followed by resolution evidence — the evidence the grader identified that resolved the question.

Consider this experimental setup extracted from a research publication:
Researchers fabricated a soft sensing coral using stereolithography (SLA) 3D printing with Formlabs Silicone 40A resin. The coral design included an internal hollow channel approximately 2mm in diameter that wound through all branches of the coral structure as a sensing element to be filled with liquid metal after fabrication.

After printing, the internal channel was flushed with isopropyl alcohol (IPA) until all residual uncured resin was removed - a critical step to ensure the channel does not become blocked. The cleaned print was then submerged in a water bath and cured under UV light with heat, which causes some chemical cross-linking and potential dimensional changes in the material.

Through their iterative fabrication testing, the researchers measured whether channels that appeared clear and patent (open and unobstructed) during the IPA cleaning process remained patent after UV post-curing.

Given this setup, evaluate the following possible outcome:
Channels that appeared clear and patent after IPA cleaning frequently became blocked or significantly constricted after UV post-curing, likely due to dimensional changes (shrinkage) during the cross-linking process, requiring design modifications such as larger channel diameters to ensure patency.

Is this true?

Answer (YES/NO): YES